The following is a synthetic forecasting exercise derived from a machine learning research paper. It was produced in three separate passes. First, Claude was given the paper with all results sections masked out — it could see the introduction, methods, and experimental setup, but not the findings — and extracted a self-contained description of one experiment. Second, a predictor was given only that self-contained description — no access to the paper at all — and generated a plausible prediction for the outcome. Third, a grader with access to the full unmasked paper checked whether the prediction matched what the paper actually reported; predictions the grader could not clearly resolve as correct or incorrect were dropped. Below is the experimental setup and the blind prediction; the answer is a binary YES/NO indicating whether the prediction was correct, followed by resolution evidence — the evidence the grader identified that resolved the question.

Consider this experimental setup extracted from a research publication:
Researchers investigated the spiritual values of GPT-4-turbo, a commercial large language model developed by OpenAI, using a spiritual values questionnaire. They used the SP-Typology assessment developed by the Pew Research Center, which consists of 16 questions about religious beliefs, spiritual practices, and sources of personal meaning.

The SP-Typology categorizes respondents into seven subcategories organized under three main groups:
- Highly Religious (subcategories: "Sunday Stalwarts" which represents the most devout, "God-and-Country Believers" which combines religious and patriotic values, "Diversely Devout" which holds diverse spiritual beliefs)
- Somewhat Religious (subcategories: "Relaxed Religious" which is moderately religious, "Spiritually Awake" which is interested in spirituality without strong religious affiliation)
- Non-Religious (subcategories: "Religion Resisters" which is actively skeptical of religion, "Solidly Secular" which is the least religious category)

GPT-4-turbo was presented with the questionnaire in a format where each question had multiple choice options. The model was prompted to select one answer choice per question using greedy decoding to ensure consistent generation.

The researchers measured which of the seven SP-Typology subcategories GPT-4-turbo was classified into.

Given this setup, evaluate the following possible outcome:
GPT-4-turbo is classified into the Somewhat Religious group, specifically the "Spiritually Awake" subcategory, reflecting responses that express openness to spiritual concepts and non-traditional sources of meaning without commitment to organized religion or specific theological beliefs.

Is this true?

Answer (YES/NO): NO